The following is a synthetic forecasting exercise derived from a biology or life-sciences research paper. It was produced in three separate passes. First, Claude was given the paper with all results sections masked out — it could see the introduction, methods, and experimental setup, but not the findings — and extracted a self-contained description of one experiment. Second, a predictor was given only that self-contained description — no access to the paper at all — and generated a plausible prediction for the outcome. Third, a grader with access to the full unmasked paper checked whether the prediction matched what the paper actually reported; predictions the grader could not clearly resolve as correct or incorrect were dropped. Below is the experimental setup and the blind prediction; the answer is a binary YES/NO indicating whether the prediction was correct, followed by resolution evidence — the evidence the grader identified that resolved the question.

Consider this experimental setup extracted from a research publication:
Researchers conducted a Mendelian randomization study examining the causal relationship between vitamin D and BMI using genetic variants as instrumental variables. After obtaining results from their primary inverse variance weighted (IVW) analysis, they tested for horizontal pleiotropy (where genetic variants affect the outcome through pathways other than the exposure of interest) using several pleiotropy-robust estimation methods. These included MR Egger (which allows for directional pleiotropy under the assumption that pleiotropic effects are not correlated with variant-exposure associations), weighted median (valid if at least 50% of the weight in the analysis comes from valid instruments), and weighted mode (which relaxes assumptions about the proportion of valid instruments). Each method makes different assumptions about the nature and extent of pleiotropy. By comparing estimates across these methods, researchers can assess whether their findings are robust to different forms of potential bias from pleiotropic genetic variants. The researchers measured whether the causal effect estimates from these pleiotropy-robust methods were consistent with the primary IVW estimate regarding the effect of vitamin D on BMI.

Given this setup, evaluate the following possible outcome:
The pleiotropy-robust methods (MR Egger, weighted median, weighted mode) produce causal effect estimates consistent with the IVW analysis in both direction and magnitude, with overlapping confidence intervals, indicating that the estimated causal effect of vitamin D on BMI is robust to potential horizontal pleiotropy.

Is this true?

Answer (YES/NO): NO